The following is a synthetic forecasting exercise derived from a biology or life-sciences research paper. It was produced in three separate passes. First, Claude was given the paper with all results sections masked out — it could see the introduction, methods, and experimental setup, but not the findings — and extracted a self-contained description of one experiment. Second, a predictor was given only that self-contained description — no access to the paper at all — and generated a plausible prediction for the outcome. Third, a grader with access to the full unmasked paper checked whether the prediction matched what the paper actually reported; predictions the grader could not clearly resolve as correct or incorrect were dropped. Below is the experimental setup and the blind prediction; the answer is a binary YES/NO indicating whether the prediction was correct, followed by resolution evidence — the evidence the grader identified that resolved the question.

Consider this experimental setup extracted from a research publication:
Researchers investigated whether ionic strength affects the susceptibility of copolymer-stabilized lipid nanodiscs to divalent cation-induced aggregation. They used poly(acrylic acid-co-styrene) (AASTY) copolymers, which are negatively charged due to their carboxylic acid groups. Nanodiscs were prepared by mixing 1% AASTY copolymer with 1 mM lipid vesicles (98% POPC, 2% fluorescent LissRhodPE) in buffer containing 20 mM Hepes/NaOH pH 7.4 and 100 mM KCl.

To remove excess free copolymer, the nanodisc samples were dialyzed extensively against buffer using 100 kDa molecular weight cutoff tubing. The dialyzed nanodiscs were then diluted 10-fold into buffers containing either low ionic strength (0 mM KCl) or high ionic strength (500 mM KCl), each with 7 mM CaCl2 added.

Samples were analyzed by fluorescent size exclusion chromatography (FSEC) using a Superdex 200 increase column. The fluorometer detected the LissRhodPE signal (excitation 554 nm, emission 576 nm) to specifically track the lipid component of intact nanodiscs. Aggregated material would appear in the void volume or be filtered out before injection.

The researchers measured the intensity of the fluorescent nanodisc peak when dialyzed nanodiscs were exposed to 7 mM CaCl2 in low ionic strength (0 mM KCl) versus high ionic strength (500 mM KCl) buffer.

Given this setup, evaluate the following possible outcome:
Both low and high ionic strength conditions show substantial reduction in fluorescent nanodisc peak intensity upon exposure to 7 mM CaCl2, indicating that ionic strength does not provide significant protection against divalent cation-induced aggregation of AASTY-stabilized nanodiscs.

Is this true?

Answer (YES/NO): NO